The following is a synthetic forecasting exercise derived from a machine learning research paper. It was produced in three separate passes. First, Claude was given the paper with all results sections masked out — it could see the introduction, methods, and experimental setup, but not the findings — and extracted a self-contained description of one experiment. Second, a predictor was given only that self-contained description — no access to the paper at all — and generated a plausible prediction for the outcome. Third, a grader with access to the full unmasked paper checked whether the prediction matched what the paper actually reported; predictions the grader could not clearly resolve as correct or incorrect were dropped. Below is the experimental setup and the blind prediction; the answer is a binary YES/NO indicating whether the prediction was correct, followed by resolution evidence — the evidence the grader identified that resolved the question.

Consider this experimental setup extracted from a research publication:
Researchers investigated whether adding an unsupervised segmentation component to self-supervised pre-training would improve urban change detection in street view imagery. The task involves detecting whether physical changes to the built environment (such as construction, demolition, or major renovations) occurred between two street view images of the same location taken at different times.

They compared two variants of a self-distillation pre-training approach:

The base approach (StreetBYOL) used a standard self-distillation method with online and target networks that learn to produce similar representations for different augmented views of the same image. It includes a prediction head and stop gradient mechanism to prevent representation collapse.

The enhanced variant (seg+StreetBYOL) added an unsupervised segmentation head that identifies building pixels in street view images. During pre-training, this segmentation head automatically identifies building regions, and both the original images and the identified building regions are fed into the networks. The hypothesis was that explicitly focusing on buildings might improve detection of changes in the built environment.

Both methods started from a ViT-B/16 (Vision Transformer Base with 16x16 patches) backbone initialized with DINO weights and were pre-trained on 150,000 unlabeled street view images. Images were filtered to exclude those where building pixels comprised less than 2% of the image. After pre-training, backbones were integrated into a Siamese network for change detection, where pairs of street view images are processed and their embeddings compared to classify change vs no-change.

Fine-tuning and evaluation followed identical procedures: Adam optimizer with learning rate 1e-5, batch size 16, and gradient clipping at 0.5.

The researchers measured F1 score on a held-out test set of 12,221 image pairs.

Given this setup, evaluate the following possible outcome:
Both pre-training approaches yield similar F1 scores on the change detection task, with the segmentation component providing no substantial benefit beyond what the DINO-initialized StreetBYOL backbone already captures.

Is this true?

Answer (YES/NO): NO